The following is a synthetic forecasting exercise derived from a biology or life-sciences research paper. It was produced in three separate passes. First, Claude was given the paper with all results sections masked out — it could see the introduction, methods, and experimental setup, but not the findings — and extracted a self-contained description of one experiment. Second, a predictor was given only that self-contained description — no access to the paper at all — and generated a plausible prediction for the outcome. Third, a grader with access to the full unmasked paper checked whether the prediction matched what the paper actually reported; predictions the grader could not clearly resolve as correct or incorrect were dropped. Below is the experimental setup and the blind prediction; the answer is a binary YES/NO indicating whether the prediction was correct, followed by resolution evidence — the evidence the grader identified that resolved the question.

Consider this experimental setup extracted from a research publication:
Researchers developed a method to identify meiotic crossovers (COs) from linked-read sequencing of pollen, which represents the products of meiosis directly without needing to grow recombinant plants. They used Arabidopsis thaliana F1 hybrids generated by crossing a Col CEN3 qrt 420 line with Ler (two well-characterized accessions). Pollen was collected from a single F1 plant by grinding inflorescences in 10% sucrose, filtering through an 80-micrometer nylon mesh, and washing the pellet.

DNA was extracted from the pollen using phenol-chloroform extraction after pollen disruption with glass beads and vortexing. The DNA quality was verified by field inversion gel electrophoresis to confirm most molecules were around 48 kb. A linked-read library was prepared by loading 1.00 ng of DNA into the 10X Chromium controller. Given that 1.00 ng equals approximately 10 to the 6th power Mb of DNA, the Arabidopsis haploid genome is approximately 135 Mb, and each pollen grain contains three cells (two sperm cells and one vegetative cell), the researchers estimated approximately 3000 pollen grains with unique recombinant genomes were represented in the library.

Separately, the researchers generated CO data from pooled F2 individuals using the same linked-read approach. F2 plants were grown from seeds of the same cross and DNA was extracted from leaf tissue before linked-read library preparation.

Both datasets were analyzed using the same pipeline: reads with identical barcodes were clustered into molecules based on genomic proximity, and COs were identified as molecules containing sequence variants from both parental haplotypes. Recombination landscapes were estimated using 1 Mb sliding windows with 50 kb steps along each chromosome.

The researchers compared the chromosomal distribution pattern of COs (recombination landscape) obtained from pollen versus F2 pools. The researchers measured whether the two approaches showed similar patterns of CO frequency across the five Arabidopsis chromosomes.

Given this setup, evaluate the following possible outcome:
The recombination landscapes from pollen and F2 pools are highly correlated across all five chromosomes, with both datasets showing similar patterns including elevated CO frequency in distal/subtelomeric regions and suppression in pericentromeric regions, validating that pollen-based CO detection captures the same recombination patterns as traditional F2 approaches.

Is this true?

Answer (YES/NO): NO